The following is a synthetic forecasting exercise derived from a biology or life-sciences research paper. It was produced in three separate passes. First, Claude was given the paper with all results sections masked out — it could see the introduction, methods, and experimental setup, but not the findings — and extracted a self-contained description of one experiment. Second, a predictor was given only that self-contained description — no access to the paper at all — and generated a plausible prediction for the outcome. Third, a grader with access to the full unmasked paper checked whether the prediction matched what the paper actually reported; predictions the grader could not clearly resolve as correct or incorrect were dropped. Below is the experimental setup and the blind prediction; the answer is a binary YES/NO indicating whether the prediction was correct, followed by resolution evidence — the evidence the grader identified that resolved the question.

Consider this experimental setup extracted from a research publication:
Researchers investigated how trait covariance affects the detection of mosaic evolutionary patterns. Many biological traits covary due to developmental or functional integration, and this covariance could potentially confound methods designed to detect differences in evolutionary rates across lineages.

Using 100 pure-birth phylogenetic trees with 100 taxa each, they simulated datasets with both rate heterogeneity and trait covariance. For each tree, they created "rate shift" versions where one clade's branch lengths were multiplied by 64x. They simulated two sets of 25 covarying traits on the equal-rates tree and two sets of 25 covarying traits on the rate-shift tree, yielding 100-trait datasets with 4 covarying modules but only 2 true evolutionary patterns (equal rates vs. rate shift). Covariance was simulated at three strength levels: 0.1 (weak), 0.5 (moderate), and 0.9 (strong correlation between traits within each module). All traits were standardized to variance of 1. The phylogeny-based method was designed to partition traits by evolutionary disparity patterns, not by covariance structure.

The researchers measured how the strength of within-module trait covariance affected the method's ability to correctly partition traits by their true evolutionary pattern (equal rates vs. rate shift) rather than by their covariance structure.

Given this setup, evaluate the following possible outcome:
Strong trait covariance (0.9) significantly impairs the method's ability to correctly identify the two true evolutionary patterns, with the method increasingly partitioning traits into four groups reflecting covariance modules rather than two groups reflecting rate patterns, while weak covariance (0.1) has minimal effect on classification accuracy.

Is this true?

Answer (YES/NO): YES